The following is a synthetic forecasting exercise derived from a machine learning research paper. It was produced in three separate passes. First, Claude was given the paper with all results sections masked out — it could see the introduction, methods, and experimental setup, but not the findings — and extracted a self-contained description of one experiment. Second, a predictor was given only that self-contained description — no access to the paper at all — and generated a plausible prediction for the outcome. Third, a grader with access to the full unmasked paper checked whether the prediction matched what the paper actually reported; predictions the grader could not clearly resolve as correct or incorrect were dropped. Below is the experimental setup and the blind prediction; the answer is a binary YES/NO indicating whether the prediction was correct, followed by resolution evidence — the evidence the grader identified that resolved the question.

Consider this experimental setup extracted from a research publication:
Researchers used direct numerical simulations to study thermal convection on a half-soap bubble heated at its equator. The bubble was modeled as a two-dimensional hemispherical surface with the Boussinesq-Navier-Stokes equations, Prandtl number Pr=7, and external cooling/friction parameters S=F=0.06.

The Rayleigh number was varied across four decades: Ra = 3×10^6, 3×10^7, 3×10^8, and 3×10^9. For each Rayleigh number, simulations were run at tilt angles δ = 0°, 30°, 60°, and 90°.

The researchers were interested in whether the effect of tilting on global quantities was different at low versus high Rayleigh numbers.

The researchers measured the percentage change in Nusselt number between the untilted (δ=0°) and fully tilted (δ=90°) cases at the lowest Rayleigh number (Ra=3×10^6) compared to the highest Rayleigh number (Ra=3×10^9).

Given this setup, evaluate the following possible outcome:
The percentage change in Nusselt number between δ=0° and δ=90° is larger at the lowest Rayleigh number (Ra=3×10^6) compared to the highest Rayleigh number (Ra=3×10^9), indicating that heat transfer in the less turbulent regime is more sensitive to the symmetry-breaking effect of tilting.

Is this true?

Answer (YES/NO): NO